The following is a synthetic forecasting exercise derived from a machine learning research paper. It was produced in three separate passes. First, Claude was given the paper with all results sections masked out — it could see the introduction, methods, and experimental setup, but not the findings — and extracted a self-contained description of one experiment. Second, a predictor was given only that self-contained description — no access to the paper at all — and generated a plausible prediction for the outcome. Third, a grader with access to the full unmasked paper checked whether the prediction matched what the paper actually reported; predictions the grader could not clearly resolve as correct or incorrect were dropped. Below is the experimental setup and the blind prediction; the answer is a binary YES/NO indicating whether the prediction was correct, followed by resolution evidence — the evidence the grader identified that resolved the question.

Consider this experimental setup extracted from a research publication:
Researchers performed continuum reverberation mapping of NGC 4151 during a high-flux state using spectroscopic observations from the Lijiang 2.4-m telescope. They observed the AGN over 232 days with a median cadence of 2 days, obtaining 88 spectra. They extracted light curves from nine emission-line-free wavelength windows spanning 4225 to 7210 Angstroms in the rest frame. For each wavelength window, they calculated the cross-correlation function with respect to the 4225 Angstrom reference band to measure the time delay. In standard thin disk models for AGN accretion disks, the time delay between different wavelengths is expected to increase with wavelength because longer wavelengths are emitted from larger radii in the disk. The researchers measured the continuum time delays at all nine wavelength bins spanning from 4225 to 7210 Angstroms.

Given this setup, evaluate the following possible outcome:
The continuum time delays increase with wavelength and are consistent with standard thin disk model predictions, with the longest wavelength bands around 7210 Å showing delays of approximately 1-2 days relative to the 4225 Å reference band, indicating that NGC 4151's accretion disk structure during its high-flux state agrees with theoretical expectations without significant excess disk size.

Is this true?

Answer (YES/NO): NO